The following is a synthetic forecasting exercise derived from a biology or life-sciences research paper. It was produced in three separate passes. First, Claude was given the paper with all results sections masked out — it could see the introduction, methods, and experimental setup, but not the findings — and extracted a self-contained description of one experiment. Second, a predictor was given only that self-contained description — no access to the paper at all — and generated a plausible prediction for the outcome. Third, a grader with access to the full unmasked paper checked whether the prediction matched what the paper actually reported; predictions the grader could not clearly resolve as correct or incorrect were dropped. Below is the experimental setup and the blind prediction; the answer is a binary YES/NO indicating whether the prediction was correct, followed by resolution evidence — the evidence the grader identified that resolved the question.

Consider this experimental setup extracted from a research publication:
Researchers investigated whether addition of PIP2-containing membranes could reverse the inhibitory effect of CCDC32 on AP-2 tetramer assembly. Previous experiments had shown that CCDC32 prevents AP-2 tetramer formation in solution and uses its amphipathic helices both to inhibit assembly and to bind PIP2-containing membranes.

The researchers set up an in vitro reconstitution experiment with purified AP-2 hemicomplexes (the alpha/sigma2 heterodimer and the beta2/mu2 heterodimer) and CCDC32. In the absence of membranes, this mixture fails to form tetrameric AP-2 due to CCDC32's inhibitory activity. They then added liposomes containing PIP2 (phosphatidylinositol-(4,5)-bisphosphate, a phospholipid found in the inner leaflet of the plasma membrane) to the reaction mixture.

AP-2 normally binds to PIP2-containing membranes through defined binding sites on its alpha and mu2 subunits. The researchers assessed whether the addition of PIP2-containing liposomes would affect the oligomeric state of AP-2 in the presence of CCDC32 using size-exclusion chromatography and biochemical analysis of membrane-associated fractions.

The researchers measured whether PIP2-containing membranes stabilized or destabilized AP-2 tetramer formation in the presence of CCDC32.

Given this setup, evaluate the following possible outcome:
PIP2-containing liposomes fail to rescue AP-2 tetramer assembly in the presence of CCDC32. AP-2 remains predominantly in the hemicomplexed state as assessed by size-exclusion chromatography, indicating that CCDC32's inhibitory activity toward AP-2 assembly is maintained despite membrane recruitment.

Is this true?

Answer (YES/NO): NO